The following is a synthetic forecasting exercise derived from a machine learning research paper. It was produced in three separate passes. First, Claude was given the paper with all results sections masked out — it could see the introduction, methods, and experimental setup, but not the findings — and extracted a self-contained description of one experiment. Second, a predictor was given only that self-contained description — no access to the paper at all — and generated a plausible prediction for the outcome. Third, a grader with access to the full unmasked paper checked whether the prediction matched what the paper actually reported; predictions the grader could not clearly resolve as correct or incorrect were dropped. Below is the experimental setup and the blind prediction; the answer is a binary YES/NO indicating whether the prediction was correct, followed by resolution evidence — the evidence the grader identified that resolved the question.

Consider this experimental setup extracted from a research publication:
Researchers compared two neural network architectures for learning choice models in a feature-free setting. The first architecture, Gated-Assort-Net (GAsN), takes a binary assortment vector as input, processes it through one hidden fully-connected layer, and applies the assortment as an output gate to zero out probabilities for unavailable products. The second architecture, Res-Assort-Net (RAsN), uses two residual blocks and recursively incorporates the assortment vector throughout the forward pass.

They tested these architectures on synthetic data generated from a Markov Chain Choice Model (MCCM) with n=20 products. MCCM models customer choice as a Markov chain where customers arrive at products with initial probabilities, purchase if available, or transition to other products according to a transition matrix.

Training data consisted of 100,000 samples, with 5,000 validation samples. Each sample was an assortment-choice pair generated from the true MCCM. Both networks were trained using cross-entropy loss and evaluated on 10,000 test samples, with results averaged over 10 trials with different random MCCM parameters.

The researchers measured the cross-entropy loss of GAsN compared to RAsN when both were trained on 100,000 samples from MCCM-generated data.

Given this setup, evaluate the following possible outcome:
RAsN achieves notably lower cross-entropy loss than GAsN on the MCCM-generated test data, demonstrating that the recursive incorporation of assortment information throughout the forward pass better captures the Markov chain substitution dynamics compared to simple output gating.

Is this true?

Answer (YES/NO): NO